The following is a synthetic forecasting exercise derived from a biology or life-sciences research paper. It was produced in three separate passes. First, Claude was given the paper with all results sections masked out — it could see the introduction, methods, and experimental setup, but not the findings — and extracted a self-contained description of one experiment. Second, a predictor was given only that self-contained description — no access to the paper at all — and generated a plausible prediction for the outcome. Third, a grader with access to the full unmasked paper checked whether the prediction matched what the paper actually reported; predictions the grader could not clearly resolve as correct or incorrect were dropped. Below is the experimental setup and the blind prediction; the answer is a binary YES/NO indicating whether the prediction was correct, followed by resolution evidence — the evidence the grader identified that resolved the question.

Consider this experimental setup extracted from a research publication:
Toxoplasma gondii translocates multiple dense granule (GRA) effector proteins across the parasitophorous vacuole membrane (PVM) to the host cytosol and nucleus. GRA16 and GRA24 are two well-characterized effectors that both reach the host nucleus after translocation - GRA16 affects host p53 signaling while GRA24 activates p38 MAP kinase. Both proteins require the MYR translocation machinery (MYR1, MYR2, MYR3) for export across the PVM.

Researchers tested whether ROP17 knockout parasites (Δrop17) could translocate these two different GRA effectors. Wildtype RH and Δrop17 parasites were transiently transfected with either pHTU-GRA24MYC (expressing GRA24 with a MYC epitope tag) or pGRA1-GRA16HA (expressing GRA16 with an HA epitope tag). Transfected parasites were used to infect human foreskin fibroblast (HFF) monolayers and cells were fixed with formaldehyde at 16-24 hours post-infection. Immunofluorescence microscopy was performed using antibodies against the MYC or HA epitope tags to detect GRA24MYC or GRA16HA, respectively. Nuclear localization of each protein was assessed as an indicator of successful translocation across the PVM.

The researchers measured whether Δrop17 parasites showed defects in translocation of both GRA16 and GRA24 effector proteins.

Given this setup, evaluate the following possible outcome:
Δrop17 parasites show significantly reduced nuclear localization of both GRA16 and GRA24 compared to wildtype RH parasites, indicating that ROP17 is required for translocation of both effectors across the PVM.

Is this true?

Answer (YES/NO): YES